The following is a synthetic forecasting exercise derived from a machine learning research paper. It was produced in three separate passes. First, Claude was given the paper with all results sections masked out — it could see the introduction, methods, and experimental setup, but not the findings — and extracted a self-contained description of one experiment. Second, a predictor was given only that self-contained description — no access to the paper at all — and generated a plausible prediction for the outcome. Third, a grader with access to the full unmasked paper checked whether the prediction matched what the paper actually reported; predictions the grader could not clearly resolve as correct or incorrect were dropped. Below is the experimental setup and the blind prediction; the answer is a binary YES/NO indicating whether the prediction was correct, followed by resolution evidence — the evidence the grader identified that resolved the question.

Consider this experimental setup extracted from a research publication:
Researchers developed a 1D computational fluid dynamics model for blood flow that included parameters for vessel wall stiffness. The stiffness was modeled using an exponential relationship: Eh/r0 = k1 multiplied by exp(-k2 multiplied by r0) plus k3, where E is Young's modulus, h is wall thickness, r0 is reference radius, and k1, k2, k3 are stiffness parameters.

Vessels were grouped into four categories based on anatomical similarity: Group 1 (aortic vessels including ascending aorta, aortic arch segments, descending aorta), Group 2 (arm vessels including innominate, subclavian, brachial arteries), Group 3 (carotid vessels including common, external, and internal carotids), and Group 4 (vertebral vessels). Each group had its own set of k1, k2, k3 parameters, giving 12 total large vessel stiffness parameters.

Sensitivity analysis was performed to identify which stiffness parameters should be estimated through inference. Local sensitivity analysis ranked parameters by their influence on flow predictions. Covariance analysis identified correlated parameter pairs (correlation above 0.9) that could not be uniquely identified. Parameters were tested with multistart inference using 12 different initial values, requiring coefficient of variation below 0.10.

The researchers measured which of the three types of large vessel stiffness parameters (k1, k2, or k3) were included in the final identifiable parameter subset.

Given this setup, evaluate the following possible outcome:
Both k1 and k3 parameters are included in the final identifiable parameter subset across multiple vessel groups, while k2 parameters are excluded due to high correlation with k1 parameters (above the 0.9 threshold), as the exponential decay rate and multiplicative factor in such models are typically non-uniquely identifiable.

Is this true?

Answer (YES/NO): NO